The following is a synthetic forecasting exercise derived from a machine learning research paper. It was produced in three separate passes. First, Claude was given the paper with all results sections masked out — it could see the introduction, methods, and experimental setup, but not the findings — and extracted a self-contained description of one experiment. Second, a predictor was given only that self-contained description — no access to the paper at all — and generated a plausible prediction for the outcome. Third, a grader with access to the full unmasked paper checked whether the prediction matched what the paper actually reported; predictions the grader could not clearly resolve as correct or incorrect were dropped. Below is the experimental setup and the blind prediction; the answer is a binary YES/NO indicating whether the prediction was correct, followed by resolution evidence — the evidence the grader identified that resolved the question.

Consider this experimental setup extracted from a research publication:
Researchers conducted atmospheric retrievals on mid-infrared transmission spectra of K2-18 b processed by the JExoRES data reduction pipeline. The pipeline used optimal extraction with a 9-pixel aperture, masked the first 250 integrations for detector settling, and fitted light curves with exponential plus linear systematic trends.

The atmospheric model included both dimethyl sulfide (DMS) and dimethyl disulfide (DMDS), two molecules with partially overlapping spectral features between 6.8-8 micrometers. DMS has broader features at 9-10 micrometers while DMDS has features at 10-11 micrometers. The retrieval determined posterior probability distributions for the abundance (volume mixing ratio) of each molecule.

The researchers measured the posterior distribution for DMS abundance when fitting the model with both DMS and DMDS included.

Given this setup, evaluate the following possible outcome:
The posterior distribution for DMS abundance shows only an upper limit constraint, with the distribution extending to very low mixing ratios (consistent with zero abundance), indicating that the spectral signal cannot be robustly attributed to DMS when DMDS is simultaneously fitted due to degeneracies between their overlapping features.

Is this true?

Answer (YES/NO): YES